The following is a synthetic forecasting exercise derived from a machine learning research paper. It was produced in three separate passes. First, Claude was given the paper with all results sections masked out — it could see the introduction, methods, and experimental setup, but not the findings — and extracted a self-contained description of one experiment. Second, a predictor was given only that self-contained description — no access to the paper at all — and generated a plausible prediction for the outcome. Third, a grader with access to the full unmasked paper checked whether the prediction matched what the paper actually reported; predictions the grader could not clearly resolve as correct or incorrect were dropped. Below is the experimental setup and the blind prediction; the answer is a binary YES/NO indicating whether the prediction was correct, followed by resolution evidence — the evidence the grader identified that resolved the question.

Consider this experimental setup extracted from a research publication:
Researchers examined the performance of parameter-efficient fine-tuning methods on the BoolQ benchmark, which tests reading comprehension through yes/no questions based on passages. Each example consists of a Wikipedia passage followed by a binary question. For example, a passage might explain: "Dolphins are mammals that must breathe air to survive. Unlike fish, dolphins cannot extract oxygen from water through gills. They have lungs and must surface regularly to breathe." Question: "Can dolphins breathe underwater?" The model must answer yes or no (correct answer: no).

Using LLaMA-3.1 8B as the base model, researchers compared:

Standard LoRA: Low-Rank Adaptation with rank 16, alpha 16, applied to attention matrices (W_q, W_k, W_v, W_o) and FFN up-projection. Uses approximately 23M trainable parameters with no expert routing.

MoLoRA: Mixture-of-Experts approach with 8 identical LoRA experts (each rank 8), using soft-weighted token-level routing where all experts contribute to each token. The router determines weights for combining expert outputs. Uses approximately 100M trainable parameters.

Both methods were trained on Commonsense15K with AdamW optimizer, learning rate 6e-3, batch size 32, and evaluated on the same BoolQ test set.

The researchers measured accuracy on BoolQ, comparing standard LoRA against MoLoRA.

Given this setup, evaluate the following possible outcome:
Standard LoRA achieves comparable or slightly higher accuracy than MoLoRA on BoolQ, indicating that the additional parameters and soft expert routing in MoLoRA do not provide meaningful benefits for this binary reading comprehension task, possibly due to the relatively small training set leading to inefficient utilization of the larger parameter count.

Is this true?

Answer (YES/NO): NO